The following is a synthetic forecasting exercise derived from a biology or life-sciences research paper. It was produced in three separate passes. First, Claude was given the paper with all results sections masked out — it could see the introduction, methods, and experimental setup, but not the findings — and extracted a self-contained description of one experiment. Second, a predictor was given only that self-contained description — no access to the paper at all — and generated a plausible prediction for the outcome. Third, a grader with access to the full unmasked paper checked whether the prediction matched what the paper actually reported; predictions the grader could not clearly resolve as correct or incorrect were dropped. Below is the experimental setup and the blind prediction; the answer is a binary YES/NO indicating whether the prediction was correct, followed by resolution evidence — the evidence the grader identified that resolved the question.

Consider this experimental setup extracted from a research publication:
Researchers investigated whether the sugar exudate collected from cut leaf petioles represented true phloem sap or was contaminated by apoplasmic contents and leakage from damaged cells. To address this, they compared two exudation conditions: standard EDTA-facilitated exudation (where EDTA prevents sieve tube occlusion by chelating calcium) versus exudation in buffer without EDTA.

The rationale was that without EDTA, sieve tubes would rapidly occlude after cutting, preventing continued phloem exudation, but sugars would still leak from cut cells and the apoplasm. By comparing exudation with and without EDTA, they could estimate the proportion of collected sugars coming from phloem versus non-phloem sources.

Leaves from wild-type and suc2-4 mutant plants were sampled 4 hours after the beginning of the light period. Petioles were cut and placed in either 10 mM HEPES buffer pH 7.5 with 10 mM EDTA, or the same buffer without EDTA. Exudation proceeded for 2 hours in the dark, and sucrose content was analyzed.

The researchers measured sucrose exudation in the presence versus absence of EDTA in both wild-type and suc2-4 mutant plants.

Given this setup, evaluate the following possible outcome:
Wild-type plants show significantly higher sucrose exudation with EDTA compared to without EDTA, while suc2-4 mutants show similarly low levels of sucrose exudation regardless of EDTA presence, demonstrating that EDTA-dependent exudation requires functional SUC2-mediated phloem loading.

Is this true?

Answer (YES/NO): NO